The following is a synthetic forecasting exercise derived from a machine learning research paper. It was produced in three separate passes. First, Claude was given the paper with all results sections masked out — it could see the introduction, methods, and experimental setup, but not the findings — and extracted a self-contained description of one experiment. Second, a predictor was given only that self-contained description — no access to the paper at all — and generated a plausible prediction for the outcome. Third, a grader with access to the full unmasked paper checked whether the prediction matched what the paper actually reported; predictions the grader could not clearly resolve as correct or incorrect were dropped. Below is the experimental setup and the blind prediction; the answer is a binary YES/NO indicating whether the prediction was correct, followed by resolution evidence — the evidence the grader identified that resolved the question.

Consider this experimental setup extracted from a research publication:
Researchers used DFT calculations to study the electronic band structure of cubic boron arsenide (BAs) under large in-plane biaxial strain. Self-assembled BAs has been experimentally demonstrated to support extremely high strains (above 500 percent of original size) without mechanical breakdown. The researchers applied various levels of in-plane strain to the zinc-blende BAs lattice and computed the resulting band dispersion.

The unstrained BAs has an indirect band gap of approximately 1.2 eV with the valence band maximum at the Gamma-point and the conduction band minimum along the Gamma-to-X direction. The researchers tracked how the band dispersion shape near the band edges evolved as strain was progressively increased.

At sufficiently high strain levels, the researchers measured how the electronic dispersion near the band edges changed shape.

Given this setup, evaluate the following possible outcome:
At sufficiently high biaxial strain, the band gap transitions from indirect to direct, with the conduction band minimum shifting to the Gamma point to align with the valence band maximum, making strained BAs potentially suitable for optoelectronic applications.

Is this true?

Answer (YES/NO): NO